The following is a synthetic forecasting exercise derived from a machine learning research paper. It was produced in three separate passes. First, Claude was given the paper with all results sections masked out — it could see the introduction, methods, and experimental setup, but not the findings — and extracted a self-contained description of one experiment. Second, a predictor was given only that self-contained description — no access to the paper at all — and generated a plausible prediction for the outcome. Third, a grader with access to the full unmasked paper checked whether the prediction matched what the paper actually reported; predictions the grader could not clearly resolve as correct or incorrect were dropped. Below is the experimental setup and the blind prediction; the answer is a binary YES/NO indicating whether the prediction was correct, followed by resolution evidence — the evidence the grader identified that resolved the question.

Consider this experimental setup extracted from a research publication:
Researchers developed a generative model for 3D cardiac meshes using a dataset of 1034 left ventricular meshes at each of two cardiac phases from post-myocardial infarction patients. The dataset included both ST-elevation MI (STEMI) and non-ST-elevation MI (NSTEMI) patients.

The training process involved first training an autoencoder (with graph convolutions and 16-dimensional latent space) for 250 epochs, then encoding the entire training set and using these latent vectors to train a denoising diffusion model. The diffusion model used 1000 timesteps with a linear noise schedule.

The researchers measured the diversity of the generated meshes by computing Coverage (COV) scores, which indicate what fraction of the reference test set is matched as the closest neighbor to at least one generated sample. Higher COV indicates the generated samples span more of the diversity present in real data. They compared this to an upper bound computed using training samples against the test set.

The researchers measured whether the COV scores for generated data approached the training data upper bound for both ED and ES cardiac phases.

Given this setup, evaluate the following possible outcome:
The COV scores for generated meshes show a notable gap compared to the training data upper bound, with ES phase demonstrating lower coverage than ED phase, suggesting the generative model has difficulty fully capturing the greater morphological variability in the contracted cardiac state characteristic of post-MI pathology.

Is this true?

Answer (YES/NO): YES